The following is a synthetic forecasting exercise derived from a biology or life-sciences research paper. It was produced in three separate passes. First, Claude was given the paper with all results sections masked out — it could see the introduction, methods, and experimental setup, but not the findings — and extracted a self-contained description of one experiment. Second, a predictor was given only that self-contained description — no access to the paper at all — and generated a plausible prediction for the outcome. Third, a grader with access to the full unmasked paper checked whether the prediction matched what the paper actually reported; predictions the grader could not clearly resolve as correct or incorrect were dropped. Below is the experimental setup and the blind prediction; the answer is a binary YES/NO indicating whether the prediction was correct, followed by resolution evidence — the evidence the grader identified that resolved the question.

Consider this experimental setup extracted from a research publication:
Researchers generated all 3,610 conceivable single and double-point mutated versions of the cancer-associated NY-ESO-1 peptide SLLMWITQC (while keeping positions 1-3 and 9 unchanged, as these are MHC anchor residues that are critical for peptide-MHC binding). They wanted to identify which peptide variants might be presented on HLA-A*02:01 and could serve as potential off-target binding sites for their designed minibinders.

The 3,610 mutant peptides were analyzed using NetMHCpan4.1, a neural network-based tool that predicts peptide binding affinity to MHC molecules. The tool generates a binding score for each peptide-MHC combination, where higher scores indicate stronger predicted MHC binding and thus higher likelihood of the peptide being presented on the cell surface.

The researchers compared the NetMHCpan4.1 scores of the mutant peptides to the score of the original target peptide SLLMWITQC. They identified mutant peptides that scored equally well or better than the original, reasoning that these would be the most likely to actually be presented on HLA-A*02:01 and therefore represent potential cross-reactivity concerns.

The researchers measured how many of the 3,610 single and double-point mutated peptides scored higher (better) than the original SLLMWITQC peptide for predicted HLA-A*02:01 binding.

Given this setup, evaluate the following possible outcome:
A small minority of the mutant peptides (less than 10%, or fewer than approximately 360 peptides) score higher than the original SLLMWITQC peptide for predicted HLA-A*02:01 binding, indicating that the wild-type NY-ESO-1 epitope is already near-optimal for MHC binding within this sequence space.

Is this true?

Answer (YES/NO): NO